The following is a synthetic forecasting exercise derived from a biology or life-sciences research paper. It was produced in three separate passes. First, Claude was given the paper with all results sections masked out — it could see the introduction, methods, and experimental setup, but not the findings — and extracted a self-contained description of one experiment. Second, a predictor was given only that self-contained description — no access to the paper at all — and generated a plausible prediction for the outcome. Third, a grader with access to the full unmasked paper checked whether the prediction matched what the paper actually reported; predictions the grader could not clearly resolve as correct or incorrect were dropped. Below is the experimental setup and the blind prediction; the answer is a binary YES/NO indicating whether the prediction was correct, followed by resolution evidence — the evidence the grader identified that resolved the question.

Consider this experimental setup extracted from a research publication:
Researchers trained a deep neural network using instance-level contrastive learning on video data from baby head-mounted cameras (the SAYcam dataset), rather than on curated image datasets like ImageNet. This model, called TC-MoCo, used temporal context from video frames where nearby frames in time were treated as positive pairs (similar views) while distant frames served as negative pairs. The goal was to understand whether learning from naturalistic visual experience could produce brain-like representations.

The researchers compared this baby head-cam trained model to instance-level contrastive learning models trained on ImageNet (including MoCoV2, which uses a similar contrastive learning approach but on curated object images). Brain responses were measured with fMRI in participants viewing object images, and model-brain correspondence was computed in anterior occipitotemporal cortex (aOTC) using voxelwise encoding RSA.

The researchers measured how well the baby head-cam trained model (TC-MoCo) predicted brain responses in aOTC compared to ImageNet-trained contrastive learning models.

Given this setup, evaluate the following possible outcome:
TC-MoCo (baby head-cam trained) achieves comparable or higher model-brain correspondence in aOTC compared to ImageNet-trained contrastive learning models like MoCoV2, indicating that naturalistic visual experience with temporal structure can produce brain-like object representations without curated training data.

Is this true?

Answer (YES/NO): YES